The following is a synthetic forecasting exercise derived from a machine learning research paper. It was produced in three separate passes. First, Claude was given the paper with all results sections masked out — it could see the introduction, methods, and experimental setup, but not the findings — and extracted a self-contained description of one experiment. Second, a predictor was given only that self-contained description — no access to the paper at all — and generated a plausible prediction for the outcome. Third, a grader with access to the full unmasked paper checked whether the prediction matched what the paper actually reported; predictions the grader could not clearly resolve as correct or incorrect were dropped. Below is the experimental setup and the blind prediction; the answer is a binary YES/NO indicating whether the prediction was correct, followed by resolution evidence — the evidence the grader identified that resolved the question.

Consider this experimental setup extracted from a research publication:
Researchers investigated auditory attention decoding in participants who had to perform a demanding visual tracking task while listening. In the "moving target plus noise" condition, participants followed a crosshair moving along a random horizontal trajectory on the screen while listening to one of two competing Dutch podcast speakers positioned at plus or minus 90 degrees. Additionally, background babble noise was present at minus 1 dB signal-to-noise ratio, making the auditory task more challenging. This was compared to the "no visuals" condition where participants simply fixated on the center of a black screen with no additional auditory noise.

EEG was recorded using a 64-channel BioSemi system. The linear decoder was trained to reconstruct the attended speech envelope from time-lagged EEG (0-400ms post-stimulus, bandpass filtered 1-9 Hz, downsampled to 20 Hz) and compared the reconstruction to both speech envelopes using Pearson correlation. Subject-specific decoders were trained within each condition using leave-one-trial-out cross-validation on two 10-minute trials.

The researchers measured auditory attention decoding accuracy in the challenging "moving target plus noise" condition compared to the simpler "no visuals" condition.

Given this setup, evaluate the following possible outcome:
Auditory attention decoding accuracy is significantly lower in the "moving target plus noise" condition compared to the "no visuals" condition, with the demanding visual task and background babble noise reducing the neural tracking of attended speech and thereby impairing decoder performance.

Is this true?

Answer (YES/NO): NO